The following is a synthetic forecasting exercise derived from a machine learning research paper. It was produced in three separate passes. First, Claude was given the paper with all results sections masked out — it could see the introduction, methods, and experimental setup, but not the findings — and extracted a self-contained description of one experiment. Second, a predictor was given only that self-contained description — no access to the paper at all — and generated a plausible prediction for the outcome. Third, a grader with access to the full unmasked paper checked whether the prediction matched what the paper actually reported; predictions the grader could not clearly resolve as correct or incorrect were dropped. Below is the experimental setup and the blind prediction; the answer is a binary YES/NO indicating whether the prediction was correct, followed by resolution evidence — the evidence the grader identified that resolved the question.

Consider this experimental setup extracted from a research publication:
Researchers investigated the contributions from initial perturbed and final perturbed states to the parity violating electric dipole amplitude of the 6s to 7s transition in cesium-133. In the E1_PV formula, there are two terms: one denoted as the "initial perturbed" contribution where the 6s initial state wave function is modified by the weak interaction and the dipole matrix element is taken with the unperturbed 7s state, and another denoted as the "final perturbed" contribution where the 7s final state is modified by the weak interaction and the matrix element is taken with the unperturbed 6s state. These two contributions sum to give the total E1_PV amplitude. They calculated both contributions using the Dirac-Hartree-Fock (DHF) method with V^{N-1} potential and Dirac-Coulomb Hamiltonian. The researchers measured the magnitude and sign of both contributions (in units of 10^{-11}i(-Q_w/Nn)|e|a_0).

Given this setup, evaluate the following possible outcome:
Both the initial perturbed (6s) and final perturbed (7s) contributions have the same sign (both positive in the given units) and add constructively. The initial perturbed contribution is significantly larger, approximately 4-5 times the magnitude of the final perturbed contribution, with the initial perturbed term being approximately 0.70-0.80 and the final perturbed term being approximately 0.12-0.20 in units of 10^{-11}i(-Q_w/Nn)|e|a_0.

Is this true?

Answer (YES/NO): NO